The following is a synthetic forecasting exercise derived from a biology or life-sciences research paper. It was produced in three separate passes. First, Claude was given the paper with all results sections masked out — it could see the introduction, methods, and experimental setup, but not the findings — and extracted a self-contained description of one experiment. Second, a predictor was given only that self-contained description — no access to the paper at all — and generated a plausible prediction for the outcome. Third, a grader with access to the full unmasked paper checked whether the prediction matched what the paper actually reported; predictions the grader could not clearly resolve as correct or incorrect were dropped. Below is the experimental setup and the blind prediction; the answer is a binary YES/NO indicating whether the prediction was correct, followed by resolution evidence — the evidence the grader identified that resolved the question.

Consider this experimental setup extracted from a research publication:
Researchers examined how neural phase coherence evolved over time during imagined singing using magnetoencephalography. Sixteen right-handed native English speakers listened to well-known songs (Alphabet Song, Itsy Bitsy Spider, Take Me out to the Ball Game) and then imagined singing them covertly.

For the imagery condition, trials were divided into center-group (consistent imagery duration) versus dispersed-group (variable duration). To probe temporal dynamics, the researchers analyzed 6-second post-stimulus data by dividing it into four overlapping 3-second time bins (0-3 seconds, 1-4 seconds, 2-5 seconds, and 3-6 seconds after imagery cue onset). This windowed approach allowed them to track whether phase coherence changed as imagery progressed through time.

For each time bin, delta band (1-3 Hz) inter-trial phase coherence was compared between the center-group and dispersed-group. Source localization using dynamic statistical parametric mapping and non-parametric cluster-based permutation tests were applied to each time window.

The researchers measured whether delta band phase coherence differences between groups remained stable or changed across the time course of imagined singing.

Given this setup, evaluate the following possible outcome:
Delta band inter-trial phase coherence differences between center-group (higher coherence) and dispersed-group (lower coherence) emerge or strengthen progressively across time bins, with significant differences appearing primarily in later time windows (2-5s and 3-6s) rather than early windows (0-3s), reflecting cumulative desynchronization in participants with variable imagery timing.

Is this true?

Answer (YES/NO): YES